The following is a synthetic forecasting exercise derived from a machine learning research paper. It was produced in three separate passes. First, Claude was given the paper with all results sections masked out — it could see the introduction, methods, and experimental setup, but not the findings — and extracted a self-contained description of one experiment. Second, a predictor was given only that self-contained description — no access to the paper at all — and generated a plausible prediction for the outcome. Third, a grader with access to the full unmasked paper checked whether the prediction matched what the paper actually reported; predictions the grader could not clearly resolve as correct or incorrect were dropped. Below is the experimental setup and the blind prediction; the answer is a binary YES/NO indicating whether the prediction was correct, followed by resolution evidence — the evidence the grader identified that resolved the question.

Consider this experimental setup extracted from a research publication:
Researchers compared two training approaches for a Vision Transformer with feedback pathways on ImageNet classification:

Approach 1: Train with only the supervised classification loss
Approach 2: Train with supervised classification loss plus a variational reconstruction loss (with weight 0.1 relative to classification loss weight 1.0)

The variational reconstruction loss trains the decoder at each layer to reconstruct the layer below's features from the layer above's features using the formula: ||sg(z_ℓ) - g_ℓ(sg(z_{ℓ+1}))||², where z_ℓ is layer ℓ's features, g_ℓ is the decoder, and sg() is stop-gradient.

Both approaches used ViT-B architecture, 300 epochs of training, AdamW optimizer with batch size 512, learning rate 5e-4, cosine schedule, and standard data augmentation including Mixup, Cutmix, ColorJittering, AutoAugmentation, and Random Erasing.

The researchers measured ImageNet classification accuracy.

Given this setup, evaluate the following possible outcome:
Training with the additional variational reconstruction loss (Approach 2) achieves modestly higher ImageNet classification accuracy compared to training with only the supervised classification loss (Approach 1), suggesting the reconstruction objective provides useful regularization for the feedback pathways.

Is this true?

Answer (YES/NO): YES